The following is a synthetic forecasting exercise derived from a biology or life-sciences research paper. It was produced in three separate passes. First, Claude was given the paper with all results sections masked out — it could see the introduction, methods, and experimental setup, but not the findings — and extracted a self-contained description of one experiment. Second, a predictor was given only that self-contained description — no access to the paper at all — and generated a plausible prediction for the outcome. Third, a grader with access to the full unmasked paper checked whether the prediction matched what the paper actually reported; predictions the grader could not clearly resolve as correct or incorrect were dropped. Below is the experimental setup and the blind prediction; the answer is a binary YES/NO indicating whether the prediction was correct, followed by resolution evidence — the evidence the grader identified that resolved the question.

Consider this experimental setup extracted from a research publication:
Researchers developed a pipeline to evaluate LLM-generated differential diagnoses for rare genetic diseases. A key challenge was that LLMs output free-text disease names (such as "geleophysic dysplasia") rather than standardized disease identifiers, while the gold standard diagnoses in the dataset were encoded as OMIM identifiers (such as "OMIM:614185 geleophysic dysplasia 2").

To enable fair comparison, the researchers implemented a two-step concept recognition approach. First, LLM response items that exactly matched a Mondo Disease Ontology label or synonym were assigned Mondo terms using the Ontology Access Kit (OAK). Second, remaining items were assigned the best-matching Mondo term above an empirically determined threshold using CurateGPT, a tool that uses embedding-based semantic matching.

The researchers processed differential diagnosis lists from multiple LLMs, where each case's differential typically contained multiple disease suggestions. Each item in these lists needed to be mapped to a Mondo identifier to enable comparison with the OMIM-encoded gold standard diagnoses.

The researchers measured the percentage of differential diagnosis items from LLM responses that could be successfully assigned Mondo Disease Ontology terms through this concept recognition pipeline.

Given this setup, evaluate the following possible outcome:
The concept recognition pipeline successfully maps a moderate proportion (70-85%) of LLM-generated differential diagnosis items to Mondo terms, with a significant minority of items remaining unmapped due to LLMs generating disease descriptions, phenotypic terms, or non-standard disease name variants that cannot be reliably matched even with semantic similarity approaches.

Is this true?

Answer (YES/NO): NO